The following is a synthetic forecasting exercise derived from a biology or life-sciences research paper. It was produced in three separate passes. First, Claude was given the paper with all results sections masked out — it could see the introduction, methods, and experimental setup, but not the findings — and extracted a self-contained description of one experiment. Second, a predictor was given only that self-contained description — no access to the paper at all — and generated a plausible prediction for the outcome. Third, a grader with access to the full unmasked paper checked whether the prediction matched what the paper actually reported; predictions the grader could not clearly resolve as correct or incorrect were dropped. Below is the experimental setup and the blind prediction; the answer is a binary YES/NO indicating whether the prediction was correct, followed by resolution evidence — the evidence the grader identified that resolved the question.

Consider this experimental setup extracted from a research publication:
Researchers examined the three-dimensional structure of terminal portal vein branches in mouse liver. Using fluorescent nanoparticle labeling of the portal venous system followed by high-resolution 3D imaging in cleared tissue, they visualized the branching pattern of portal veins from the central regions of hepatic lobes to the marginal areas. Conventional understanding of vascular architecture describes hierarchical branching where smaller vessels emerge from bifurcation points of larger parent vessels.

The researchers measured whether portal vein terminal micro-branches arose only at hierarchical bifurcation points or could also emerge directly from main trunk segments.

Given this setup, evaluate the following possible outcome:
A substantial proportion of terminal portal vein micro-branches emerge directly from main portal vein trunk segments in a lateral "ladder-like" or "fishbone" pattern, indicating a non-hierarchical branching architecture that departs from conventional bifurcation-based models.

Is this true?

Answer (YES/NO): YES